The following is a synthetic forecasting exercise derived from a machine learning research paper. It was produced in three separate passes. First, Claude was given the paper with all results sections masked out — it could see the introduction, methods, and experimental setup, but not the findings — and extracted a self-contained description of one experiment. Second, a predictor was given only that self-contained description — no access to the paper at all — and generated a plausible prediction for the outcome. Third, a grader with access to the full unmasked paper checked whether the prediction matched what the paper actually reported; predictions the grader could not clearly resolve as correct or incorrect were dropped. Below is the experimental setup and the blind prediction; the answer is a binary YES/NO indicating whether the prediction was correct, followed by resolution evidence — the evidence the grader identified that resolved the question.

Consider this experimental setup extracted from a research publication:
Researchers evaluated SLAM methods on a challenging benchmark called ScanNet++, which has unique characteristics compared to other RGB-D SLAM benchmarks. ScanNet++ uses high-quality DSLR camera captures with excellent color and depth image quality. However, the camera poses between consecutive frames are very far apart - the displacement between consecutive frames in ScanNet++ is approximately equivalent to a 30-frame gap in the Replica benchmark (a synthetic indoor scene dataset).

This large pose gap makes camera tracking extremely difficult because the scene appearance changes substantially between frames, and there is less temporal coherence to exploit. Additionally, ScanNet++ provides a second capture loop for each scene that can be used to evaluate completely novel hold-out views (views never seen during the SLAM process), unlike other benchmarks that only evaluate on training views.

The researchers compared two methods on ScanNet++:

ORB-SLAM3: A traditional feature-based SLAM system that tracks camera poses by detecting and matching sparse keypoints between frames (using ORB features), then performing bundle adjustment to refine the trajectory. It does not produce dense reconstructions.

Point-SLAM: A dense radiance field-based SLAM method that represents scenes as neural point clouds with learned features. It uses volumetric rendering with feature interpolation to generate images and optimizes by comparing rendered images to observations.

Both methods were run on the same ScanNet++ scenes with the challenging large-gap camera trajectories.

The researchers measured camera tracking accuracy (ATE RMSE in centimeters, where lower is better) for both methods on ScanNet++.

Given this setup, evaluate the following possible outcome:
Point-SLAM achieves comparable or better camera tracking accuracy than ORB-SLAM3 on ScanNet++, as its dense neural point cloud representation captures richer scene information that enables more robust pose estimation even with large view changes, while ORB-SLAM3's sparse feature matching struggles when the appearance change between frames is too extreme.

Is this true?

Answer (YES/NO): NO